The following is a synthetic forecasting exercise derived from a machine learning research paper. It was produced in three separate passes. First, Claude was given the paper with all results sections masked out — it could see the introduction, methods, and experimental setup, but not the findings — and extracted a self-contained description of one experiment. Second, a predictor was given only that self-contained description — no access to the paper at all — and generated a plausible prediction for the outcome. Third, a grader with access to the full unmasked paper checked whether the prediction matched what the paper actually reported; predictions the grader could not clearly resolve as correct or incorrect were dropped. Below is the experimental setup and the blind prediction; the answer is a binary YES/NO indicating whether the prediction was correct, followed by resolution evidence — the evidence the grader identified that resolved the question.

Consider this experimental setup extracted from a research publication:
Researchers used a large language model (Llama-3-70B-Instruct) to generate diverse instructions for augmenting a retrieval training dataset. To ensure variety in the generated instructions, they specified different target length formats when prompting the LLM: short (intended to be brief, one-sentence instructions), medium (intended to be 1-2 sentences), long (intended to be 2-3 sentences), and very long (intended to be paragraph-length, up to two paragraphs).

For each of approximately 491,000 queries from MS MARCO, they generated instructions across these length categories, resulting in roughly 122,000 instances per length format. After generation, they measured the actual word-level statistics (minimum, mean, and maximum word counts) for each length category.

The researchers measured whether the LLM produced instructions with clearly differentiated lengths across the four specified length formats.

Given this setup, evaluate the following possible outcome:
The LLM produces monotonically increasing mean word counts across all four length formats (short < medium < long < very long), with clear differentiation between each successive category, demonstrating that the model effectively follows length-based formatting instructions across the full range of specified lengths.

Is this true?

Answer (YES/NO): YES